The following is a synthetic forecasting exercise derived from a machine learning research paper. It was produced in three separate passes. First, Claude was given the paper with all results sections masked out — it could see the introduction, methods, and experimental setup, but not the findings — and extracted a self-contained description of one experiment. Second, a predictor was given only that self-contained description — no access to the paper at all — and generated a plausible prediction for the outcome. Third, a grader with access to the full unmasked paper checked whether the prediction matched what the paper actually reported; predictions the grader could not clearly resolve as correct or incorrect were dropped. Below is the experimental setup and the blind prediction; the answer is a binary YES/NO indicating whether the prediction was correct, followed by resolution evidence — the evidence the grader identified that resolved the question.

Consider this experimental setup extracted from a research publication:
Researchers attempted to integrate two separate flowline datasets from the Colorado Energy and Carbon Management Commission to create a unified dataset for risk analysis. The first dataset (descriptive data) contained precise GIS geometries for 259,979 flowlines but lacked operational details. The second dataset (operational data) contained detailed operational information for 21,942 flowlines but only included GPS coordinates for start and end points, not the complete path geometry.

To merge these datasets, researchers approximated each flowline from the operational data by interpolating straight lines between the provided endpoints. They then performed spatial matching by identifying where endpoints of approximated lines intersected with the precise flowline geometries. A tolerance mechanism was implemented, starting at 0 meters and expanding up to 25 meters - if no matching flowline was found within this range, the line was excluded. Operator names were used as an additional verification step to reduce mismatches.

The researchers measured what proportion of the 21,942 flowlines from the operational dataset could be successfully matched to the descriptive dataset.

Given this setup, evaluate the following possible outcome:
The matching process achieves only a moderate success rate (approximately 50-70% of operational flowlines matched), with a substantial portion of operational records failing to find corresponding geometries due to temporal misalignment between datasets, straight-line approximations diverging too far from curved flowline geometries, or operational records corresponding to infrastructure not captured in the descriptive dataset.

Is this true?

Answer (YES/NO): YES